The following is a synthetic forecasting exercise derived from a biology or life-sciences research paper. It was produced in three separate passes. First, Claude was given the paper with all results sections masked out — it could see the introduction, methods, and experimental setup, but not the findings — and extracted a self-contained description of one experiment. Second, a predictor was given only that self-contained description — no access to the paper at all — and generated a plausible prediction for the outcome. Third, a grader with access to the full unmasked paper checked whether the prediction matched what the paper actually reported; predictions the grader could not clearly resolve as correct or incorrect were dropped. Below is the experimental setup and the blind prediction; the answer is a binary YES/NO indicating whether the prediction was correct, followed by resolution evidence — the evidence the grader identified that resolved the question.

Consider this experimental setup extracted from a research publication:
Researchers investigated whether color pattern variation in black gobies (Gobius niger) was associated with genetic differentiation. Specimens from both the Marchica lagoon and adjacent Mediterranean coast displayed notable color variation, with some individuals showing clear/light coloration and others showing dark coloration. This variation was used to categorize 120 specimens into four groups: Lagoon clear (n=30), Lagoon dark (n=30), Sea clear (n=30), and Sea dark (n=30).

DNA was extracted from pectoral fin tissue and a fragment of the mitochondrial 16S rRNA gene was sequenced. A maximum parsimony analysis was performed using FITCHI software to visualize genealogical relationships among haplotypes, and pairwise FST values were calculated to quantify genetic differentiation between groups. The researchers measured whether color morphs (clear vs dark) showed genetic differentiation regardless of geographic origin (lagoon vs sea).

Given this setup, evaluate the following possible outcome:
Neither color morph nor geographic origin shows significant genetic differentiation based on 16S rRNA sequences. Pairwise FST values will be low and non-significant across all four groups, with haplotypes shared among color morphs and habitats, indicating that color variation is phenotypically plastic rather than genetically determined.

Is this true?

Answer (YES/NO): YES